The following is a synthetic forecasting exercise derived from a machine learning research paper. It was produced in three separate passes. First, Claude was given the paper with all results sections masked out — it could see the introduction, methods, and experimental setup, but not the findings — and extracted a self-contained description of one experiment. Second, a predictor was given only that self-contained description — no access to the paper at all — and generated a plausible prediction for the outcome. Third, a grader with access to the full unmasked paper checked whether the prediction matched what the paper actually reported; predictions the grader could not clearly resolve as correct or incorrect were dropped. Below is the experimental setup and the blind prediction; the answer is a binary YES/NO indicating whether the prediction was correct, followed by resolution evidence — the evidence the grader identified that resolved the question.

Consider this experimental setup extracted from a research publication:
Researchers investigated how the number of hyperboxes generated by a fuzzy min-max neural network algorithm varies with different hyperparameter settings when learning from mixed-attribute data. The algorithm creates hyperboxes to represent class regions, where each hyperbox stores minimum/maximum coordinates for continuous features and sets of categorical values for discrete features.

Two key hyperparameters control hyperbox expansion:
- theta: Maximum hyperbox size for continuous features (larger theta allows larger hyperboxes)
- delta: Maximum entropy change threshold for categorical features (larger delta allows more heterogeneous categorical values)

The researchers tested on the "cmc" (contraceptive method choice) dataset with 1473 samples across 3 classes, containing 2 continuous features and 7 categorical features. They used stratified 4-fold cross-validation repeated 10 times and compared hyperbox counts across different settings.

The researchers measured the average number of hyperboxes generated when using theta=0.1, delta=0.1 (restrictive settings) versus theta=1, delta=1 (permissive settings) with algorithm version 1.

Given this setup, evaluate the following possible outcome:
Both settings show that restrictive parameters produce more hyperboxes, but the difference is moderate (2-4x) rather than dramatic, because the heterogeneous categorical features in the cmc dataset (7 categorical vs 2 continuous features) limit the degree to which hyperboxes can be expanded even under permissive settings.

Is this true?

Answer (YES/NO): NO